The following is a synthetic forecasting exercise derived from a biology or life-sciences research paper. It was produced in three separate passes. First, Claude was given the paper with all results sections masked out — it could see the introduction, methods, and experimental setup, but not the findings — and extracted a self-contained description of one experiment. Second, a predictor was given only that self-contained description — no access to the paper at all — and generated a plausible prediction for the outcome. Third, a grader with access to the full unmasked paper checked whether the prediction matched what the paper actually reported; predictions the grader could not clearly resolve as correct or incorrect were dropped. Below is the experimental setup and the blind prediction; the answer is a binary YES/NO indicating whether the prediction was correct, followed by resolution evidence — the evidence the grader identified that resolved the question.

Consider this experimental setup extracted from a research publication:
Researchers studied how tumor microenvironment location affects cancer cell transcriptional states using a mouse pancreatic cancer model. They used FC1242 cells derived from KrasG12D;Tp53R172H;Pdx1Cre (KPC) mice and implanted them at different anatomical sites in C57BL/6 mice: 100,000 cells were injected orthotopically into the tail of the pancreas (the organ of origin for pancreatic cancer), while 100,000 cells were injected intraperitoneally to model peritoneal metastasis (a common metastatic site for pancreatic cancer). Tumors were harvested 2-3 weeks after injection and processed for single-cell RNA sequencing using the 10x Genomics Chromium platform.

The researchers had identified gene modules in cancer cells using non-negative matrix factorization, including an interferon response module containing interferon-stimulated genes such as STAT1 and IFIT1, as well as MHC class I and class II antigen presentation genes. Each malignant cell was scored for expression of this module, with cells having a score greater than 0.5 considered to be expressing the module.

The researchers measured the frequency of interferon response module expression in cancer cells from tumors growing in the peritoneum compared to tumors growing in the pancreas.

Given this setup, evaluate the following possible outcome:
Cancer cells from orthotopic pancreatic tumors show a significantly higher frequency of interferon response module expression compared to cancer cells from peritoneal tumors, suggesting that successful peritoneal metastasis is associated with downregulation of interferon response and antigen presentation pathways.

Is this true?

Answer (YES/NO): YES